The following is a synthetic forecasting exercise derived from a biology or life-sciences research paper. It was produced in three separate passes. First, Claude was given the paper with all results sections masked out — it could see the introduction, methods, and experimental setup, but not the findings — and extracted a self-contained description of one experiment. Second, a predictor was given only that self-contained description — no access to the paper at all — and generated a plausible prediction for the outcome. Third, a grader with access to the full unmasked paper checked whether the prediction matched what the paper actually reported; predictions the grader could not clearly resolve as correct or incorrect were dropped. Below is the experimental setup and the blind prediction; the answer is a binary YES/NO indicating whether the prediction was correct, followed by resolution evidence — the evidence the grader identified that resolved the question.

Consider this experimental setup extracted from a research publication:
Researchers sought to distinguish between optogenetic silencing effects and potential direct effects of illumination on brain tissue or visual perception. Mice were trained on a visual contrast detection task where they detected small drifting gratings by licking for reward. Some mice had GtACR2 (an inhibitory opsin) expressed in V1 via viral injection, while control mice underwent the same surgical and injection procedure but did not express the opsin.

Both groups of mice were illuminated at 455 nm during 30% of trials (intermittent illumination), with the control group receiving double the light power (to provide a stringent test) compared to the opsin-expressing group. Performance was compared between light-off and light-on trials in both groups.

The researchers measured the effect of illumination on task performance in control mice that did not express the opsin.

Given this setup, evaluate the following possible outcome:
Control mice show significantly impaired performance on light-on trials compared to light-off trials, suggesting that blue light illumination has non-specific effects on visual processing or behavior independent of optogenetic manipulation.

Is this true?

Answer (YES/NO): NO